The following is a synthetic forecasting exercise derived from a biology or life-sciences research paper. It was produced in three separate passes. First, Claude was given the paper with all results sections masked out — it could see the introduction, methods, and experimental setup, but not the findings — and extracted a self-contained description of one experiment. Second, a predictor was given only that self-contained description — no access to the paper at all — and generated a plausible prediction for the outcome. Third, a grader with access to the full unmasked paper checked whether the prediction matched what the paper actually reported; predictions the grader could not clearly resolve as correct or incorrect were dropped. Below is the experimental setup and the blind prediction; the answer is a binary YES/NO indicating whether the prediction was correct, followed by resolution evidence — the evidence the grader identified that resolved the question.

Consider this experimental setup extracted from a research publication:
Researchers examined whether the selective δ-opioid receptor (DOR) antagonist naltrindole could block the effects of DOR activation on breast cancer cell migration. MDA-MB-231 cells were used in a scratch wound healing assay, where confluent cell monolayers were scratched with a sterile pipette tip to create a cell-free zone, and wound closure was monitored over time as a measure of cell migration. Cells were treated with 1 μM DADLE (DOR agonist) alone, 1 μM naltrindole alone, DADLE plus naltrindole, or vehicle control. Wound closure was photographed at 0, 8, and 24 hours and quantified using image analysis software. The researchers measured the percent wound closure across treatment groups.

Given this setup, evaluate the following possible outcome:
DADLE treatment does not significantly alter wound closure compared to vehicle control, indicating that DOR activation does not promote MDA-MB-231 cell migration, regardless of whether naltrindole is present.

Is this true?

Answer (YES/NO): NO